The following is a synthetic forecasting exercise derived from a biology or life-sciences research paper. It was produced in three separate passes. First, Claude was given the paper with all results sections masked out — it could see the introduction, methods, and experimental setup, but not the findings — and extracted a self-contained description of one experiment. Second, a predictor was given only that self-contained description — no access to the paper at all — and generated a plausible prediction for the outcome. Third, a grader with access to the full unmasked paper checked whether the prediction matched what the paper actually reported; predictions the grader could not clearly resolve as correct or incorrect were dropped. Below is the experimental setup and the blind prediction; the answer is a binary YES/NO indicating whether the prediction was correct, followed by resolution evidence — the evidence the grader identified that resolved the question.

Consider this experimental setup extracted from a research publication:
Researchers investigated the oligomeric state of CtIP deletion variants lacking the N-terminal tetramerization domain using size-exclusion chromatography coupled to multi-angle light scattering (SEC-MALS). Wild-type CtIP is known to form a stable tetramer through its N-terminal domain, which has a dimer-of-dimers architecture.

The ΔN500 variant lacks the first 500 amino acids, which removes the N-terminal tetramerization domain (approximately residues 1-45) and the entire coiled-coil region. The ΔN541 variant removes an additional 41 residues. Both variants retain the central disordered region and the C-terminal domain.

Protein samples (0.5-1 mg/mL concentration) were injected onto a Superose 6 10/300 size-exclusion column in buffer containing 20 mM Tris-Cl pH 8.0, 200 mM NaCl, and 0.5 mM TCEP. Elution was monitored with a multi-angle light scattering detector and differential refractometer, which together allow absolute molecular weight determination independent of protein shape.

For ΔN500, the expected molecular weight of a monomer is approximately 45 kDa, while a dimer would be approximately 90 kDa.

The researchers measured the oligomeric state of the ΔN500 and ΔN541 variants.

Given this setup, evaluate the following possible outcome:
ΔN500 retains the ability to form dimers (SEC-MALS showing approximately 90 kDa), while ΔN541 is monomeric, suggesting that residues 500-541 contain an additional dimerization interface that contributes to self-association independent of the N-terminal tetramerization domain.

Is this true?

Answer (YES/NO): NO